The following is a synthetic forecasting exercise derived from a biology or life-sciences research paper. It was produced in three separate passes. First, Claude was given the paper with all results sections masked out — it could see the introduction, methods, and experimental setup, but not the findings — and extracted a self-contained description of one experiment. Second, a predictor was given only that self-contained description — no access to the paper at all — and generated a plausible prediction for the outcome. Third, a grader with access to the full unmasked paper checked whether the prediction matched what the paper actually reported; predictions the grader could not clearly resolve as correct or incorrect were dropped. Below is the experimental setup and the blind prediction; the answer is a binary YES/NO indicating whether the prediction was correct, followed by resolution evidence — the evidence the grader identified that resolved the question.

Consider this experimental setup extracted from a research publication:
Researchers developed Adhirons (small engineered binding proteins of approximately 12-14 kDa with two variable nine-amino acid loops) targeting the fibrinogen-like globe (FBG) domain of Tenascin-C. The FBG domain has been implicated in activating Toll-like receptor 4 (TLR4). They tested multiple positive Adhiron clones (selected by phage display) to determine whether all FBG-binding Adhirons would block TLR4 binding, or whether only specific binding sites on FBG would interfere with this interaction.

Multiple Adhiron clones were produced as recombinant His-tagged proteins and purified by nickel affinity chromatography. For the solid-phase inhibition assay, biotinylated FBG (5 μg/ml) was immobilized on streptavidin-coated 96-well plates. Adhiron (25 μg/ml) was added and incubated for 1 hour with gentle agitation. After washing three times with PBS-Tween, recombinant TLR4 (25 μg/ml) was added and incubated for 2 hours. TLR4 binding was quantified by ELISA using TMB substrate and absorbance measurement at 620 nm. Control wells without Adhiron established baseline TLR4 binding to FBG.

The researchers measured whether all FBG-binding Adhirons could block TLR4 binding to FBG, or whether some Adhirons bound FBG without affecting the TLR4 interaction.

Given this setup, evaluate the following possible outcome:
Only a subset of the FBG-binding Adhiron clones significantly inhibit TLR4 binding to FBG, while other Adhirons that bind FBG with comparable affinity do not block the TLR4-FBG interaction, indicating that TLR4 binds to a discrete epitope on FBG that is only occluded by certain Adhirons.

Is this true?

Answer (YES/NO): YES